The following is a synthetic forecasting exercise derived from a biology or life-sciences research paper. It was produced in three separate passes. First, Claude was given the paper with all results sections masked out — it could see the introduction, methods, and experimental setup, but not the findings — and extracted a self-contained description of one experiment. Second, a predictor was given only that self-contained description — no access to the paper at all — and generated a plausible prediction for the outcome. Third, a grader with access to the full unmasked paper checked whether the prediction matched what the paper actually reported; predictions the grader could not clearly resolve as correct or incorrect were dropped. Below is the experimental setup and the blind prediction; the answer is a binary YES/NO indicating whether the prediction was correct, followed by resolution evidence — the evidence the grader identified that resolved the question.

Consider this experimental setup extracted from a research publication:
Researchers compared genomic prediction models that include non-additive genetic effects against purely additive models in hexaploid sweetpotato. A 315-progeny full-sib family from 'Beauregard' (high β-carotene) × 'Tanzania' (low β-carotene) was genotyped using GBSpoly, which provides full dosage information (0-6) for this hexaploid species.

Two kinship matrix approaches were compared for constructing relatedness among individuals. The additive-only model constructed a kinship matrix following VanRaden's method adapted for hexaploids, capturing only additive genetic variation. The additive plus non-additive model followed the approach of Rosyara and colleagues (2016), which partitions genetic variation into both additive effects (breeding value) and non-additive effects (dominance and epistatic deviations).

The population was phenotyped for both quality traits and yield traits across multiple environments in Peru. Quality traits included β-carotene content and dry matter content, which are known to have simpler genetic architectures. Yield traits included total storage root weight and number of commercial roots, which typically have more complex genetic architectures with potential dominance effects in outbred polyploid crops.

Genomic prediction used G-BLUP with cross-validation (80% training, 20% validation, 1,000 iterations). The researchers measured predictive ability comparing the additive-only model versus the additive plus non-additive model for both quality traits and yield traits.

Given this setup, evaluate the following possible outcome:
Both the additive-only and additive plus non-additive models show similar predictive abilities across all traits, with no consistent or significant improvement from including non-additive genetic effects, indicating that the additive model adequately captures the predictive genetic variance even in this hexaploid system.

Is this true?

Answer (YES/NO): NO